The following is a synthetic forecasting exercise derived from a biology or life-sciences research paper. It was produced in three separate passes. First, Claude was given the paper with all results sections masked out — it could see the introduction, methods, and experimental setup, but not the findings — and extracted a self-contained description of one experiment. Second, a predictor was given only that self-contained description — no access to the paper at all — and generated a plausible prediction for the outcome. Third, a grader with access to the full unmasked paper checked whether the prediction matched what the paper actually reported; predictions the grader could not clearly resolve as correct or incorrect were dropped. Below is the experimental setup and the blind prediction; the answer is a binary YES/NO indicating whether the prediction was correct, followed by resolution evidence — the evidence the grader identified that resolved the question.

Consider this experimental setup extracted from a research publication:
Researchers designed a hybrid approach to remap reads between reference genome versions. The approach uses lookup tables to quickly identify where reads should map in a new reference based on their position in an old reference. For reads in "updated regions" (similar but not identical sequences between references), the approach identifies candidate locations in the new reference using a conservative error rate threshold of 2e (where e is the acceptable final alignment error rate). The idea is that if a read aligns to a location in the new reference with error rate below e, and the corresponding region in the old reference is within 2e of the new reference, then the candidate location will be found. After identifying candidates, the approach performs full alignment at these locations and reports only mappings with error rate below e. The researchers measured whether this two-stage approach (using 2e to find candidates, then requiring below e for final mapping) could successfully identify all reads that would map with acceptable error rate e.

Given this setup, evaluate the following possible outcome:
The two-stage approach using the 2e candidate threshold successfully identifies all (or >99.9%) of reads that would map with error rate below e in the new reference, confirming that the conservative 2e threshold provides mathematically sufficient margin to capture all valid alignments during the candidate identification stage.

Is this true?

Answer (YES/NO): YES